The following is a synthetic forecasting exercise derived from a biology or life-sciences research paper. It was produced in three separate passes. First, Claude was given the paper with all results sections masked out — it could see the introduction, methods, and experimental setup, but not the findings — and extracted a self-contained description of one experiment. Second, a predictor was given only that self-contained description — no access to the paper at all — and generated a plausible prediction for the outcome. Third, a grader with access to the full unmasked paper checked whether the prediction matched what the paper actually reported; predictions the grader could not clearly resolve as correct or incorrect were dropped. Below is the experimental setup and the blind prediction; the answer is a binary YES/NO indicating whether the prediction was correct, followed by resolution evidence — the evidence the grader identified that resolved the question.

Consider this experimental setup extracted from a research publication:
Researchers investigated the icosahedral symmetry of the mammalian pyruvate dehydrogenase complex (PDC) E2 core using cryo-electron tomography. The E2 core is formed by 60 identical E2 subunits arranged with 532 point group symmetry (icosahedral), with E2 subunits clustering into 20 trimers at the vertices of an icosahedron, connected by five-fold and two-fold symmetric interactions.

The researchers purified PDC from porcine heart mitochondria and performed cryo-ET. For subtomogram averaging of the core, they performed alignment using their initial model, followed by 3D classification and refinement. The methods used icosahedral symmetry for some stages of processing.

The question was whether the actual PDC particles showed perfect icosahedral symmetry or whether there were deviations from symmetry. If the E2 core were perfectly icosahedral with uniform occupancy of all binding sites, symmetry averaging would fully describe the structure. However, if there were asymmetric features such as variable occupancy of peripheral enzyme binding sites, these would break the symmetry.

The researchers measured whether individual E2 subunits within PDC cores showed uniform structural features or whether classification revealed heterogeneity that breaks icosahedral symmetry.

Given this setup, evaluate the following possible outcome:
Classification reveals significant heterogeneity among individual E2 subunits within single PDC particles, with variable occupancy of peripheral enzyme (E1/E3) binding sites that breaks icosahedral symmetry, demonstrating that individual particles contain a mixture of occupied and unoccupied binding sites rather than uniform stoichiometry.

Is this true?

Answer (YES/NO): YES